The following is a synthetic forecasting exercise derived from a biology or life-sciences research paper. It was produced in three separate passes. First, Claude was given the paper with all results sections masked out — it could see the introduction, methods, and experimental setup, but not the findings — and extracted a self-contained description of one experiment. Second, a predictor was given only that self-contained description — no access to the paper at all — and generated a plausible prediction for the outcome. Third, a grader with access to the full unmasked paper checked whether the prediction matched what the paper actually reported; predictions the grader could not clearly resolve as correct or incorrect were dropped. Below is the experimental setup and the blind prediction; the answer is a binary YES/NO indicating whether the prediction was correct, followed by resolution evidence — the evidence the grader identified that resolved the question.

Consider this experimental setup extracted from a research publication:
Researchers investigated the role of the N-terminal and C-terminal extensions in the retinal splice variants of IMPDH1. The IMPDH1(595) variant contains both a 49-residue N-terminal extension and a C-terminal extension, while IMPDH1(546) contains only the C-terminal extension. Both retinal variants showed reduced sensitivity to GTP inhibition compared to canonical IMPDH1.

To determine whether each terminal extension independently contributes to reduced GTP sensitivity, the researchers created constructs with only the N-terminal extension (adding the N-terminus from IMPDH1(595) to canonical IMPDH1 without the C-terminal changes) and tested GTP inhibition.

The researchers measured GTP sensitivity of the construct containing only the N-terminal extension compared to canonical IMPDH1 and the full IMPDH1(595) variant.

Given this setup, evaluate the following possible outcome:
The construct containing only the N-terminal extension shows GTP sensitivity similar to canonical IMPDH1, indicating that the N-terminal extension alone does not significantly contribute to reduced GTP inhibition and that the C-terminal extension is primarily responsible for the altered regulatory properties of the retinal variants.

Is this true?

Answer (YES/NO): NO